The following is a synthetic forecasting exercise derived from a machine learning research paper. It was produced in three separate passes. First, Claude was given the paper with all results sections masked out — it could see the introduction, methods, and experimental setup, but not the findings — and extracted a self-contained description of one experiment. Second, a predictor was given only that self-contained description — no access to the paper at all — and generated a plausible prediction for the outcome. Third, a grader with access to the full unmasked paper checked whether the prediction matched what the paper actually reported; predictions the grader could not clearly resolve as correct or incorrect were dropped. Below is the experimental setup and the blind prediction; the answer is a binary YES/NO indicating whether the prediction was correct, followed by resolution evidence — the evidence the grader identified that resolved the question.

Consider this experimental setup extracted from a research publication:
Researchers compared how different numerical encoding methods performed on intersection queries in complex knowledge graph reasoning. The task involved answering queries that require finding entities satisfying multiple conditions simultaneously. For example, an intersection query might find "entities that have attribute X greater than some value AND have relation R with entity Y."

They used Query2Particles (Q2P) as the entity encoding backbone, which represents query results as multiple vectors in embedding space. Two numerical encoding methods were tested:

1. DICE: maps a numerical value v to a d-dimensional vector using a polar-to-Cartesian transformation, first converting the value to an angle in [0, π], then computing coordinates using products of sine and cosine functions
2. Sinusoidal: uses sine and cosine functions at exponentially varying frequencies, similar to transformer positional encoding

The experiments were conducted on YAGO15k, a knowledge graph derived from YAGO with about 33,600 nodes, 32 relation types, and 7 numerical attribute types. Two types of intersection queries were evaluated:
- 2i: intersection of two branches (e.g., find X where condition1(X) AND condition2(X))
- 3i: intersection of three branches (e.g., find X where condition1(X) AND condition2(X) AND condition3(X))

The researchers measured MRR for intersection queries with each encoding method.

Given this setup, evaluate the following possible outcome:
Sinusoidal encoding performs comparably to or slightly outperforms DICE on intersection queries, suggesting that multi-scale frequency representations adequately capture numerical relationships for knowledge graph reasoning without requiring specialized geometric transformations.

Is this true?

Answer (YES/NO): NO